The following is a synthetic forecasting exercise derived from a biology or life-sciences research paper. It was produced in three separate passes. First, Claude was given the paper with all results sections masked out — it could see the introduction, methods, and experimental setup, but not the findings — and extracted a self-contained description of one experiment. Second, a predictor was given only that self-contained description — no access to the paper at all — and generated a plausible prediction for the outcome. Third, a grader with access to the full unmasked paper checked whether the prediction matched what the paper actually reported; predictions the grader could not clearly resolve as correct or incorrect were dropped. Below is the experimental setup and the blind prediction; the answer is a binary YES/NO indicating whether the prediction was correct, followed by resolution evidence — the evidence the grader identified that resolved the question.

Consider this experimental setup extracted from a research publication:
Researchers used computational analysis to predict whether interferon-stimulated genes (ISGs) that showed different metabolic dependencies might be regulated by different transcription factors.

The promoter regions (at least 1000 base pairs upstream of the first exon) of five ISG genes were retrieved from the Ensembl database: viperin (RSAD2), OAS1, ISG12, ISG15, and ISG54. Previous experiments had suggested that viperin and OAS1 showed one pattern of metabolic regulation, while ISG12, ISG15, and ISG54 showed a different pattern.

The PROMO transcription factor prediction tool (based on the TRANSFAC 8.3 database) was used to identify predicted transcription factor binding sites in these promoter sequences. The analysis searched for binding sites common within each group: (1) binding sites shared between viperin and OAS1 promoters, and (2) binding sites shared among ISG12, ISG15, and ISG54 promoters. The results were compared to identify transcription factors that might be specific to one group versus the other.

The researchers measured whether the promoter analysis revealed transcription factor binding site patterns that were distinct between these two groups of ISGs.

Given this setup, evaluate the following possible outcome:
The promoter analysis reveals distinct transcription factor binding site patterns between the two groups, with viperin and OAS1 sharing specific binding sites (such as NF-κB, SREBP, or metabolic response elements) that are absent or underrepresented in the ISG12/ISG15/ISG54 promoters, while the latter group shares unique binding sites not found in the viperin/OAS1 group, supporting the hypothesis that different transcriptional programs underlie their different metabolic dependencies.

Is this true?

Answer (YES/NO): NO